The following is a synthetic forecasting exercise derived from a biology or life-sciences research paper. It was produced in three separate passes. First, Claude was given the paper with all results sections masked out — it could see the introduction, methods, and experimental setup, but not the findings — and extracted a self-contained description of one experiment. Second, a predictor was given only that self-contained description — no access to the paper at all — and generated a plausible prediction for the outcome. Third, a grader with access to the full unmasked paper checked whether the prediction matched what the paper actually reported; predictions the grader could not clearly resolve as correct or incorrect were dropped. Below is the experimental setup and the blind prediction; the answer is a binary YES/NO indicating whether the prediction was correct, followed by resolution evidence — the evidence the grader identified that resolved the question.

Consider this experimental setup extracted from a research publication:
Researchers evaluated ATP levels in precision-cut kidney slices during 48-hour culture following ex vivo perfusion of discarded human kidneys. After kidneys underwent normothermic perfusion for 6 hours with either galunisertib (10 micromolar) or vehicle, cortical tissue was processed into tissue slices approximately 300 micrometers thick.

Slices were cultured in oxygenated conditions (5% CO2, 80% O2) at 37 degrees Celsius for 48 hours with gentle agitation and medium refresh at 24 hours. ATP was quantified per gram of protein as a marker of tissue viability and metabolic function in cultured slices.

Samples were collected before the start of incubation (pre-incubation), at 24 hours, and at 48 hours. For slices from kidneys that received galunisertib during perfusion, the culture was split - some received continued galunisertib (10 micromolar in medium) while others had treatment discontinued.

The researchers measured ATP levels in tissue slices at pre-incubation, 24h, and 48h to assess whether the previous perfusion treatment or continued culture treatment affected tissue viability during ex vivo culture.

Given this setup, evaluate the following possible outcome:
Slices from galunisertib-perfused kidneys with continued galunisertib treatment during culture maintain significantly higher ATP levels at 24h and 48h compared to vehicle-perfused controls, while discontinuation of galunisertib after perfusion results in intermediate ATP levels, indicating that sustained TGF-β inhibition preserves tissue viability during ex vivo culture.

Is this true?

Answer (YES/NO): NO